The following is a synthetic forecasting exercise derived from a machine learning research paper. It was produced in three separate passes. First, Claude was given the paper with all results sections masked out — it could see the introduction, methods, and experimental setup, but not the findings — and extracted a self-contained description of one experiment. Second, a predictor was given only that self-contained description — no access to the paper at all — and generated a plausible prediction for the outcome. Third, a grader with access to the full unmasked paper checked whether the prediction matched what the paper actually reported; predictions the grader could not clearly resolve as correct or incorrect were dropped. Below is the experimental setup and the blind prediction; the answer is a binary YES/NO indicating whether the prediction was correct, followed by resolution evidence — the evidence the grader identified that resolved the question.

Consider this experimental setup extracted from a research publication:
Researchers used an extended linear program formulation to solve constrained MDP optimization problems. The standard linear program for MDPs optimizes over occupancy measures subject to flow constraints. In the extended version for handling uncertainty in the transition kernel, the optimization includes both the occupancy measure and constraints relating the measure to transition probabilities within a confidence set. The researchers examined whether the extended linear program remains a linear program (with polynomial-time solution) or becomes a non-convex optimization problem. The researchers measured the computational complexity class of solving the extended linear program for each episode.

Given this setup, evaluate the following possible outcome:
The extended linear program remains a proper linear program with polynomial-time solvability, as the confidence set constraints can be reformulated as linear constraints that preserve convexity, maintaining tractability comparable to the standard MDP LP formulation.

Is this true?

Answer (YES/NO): YES